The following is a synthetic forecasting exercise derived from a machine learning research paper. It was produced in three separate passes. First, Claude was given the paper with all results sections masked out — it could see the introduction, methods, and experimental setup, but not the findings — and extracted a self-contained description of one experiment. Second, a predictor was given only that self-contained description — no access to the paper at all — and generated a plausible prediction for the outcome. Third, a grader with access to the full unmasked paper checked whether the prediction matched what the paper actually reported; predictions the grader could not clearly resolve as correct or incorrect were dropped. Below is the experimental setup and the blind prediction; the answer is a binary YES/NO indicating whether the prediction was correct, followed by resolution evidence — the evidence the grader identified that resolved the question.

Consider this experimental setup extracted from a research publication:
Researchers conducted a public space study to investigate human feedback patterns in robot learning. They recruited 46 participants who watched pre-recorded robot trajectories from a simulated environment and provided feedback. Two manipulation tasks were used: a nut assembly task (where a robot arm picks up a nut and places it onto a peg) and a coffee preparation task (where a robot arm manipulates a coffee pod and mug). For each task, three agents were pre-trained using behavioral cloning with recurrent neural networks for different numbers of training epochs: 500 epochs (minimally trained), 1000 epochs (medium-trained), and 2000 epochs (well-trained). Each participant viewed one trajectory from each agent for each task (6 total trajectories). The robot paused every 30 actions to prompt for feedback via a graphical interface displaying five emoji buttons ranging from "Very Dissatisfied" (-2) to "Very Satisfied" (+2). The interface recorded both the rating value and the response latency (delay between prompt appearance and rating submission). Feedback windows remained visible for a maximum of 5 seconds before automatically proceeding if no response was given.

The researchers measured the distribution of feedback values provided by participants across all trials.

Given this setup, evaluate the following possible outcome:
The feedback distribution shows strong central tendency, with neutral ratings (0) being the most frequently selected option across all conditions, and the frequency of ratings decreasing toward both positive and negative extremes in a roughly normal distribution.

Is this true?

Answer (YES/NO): NO